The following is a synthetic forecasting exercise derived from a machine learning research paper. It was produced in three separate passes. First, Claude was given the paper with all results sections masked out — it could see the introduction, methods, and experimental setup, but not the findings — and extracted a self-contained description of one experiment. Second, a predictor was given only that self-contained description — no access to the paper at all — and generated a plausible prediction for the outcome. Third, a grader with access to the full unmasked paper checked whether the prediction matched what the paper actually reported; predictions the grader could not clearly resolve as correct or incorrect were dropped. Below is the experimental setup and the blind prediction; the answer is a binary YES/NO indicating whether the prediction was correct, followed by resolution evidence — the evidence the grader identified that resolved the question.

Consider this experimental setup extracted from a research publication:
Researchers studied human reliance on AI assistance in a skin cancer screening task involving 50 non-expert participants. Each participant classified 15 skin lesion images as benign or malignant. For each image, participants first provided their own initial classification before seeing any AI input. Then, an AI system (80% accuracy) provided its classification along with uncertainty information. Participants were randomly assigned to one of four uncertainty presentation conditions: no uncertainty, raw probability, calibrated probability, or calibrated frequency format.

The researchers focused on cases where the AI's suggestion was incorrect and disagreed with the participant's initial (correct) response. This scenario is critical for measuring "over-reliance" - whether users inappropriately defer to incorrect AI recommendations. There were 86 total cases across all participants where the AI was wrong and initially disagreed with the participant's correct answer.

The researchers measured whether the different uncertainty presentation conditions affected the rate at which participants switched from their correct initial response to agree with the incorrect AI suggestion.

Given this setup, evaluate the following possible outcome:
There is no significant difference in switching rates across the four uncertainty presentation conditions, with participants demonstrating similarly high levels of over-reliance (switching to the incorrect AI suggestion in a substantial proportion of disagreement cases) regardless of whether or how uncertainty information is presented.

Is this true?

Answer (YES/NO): YES